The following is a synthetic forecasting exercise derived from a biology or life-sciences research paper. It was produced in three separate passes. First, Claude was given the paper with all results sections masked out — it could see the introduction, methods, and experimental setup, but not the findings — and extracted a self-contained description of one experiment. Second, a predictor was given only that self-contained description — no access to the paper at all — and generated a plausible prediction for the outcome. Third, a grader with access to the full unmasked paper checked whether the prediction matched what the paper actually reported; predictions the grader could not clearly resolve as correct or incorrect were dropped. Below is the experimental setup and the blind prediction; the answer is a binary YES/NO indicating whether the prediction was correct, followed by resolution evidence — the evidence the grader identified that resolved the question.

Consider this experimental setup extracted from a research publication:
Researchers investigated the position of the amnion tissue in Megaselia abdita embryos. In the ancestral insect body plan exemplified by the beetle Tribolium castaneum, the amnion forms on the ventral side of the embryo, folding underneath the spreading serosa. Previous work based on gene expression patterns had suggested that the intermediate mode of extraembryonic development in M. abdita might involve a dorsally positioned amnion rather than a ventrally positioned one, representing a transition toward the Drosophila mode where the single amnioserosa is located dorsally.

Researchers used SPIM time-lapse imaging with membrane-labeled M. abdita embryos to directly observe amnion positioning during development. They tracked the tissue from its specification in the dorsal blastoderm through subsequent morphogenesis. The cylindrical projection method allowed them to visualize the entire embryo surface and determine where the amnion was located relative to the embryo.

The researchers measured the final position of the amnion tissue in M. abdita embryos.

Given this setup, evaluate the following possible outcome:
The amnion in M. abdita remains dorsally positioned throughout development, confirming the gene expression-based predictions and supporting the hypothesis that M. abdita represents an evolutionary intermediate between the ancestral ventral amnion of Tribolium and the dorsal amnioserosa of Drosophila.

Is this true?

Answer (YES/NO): NO